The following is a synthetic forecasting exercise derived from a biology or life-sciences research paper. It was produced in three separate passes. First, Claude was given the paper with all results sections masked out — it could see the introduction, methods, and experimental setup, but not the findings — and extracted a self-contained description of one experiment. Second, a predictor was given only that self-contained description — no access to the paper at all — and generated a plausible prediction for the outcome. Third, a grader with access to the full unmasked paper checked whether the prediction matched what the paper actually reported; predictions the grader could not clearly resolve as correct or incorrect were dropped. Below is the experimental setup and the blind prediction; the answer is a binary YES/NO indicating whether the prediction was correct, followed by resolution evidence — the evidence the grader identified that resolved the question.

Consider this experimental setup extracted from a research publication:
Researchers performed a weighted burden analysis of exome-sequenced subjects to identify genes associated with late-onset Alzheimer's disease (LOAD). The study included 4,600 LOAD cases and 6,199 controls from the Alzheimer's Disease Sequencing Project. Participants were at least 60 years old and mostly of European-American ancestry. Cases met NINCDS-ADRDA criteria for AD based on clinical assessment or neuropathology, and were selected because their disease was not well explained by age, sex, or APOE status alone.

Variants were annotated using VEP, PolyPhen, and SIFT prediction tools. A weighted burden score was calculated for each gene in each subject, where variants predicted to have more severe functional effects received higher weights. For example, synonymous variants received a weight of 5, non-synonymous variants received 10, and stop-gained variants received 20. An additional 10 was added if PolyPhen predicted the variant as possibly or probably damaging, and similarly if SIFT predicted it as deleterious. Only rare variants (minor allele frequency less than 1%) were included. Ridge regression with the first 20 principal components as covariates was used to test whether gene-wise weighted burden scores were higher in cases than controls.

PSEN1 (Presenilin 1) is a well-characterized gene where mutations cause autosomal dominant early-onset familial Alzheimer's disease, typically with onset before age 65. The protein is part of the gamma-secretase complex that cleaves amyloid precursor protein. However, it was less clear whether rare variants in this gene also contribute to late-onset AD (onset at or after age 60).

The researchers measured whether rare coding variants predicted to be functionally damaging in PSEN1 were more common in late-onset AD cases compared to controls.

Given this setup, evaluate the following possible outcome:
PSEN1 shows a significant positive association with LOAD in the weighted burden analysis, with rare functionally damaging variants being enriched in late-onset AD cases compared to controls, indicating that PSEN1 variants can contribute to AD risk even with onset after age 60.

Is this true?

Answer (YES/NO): YES